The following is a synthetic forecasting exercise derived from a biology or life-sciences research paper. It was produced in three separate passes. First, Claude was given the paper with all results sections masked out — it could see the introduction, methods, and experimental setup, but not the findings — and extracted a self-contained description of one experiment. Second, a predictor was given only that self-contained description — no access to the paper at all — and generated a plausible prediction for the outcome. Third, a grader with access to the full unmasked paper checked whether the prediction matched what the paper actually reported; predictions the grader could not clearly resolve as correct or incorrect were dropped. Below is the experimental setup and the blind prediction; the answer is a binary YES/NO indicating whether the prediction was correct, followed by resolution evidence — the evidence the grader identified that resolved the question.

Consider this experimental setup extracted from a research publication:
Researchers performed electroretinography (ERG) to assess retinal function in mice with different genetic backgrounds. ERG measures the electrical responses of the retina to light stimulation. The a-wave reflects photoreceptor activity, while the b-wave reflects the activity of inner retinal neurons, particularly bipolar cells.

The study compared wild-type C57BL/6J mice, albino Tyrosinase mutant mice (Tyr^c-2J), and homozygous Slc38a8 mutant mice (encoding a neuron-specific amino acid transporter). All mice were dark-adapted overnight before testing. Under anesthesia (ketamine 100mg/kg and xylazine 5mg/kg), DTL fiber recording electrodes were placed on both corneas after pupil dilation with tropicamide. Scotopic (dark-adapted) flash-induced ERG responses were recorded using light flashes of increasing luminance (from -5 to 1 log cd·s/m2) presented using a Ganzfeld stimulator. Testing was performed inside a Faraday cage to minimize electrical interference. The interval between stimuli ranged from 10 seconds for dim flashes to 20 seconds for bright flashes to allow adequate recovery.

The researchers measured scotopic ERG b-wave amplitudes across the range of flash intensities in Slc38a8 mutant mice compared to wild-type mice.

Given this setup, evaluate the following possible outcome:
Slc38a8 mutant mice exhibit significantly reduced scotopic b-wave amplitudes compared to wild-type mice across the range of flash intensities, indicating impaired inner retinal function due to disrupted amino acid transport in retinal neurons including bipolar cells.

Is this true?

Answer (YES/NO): NO